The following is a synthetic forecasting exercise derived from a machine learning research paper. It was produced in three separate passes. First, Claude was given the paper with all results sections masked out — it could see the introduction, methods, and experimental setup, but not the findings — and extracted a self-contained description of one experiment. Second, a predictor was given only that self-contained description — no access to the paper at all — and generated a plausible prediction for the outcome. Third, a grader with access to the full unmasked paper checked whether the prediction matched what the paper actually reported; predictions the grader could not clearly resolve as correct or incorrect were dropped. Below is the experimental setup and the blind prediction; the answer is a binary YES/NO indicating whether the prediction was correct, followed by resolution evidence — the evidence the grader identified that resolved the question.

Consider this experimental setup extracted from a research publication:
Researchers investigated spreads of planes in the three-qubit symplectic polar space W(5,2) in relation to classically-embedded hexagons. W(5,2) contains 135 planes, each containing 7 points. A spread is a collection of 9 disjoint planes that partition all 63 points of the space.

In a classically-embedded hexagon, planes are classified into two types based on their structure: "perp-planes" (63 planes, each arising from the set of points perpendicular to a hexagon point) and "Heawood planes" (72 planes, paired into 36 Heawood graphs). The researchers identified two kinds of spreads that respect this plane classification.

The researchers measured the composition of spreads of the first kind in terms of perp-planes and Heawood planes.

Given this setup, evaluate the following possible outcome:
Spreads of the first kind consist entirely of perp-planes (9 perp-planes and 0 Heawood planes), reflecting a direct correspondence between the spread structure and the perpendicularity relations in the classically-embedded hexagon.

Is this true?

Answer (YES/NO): NO